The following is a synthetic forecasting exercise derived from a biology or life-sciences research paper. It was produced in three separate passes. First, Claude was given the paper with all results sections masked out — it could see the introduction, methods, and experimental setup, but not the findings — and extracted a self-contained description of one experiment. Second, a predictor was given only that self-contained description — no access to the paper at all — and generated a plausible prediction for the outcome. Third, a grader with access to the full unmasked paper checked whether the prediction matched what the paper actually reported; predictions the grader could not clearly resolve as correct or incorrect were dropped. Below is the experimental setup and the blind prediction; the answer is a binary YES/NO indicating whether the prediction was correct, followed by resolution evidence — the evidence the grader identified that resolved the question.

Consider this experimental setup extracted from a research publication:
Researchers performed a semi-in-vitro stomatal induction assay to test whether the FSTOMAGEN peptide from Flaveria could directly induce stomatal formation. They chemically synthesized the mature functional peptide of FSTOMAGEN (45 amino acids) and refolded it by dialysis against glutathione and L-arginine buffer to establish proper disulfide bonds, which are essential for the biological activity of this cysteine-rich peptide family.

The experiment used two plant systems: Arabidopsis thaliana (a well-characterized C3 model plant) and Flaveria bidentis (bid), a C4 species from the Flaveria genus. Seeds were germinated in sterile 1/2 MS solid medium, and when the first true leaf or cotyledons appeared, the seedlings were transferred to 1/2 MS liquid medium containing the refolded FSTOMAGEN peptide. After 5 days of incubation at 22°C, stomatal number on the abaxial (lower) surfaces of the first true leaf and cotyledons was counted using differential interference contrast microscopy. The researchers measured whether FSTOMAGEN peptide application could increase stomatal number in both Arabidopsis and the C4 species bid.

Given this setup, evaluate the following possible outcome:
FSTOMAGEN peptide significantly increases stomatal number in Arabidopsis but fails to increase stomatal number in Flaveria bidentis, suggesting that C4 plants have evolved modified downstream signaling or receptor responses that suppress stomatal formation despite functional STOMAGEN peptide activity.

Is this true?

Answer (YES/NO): NO